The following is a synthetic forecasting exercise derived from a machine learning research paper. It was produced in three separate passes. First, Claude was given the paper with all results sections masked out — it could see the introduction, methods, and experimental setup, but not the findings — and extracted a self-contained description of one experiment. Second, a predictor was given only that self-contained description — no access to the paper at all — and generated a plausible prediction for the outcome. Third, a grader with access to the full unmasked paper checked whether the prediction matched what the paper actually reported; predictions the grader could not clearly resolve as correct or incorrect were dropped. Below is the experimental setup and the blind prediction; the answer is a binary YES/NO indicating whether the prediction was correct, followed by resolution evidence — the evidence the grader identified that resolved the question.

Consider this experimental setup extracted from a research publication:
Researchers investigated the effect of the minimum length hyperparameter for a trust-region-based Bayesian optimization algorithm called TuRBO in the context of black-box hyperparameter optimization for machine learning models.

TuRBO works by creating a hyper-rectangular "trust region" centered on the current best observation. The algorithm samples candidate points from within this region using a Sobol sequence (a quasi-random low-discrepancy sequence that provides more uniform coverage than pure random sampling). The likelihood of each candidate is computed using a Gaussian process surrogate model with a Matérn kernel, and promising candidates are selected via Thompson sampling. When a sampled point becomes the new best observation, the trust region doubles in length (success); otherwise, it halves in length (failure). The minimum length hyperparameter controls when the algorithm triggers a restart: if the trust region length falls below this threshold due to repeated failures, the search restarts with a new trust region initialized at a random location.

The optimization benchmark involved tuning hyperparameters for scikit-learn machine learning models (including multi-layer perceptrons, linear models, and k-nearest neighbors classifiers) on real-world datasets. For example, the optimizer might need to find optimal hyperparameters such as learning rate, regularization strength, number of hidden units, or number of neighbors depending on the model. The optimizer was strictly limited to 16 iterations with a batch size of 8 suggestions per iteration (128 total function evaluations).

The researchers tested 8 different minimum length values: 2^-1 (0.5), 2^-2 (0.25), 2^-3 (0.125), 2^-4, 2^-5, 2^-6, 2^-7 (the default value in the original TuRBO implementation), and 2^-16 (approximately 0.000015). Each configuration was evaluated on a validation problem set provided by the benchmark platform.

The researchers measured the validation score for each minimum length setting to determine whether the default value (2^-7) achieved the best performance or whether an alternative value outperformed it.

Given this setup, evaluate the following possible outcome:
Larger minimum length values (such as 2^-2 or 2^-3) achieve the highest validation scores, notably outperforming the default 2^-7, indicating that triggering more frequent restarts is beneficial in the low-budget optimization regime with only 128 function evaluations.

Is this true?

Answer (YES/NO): NO